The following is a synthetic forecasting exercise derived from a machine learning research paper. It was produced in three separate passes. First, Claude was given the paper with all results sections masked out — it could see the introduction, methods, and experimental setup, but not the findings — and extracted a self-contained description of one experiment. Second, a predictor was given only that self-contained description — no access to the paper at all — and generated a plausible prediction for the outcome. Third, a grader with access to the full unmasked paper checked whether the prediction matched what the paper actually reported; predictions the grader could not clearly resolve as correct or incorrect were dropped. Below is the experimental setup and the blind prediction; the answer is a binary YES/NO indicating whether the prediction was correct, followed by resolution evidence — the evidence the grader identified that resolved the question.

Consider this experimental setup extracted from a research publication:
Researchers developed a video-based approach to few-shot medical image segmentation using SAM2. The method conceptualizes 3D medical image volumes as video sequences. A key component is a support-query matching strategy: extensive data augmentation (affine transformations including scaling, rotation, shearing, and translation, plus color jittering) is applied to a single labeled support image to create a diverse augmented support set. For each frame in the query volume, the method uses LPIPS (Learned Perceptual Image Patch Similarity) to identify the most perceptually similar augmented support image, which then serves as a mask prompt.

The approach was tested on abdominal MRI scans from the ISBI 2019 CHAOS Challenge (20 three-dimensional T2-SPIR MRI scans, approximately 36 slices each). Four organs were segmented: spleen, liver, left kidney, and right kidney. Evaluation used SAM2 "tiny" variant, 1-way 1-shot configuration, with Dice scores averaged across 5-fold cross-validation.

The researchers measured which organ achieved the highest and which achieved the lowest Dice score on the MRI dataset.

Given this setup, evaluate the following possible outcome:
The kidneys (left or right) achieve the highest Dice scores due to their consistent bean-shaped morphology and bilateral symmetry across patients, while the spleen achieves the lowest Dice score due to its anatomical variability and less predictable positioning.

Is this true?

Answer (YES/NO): YES